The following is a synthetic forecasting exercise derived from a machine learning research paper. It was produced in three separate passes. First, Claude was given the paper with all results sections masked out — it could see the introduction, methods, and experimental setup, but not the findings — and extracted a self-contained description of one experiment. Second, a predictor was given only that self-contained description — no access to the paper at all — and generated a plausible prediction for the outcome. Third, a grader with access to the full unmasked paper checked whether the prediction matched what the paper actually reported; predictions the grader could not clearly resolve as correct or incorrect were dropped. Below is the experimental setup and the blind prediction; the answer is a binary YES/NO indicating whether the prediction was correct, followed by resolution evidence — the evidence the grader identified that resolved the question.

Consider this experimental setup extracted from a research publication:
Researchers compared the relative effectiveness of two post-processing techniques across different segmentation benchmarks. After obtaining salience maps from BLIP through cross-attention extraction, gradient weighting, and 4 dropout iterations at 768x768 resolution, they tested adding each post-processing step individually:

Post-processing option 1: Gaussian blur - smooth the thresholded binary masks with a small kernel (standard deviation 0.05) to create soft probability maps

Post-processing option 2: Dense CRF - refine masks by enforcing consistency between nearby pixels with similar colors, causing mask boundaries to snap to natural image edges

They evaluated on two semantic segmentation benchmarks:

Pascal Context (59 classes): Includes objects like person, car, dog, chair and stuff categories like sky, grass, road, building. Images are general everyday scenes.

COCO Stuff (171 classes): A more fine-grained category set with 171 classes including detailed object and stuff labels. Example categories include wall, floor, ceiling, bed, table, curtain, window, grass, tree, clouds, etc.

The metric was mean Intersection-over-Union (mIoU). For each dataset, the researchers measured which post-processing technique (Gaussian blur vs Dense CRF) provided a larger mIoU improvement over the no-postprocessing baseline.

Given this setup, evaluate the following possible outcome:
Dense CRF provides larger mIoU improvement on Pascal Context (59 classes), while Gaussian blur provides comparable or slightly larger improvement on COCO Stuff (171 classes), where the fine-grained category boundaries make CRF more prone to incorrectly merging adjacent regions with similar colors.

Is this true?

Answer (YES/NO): NO